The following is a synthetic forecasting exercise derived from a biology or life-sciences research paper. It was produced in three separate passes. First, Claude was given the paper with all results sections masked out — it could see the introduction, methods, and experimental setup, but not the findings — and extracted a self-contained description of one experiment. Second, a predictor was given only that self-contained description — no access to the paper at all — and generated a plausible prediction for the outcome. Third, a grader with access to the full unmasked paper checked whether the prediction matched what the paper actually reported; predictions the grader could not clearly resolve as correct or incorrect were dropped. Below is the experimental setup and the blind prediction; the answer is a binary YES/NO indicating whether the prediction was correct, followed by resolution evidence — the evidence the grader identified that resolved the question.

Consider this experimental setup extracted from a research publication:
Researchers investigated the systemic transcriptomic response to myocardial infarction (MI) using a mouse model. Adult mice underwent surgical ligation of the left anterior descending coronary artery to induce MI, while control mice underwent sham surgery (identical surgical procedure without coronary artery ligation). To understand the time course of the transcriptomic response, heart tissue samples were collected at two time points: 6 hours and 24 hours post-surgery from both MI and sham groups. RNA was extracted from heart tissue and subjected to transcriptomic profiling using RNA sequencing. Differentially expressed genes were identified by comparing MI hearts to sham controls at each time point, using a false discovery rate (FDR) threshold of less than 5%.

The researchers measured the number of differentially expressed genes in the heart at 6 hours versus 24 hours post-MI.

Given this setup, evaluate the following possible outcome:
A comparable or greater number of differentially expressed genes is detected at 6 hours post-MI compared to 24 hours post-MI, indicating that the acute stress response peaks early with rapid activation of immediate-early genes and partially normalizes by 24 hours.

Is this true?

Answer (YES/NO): NO